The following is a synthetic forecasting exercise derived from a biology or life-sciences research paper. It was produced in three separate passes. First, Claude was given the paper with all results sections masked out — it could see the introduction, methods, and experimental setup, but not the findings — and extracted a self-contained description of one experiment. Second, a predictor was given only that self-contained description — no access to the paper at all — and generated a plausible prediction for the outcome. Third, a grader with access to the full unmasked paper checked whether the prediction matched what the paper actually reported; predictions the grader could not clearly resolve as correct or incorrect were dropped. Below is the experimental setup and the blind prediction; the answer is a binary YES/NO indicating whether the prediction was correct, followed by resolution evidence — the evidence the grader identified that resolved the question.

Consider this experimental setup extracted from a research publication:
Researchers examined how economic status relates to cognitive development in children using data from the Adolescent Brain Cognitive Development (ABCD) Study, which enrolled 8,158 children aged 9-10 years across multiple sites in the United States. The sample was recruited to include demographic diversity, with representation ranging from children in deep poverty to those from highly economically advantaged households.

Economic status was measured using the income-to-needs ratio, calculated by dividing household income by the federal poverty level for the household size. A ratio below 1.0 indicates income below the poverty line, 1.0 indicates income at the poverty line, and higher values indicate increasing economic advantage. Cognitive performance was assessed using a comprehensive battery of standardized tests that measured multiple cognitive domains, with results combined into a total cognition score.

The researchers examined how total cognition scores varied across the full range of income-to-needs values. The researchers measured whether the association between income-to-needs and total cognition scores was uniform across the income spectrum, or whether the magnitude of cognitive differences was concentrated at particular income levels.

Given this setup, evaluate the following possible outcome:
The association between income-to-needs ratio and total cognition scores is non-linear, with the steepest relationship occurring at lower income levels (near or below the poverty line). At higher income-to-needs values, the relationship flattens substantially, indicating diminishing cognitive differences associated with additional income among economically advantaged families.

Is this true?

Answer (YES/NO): YES